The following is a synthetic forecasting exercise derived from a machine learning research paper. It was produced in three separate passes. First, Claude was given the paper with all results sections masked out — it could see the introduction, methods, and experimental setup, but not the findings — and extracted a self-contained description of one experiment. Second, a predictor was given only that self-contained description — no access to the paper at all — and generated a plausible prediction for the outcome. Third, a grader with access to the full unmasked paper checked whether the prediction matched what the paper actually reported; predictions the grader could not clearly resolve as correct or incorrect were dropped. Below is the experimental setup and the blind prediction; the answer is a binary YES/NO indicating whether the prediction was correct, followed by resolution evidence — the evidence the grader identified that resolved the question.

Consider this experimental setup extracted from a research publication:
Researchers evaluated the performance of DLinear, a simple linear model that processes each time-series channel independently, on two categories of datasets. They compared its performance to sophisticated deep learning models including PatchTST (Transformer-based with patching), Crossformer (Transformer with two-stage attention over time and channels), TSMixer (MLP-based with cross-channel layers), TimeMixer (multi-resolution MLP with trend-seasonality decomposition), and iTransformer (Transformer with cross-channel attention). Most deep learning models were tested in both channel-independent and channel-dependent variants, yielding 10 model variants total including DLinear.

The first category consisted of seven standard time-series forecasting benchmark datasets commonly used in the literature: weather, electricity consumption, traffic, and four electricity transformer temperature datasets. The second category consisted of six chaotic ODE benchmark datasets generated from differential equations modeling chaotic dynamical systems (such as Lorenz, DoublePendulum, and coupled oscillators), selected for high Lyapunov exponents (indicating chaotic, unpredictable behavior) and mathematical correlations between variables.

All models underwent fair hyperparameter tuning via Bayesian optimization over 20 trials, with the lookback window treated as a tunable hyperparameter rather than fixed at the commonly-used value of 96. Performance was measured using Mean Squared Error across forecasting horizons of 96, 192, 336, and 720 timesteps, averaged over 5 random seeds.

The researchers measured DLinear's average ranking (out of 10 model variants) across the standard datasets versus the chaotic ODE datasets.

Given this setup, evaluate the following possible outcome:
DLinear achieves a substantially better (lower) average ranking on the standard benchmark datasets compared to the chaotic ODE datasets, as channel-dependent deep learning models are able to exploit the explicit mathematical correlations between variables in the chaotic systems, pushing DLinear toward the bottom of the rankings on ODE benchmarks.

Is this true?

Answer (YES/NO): YES